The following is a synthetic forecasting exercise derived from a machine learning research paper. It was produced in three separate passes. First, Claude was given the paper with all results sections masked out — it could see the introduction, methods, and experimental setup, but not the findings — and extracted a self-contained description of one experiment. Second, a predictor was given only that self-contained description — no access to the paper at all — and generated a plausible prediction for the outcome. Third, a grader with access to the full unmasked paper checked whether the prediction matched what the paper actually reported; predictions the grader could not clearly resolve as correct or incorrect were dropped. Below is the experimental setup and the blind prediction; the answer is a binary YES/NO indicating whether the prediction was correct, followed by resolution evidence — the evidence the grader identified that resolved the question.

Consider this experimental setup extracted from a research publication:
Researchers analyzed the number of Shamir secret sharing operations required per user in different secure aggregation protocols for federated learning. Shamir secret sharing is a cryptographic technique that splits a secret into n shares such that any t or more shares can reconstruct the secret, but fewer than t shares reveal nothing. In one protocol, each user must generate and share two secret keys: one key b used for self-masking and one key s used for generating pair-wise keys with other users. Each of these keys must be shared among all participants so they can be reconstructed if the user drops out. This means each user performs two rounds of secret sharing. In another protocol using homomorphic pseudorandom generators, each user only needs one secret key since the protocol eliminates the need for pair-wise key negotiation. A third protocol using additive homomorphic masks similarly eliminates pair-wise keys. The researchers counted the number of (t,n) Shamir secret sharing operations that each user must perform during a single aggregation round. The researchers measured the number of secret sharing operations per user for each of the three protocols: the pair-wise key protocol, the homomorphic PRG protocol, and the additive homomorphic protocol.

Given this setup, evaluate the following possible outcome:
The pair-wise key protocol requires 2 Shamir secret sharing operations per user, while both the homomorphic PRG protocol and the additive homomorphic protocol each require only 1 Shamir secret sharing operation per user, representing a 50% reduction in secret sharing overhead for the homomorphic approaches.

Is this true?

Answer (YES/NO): YES